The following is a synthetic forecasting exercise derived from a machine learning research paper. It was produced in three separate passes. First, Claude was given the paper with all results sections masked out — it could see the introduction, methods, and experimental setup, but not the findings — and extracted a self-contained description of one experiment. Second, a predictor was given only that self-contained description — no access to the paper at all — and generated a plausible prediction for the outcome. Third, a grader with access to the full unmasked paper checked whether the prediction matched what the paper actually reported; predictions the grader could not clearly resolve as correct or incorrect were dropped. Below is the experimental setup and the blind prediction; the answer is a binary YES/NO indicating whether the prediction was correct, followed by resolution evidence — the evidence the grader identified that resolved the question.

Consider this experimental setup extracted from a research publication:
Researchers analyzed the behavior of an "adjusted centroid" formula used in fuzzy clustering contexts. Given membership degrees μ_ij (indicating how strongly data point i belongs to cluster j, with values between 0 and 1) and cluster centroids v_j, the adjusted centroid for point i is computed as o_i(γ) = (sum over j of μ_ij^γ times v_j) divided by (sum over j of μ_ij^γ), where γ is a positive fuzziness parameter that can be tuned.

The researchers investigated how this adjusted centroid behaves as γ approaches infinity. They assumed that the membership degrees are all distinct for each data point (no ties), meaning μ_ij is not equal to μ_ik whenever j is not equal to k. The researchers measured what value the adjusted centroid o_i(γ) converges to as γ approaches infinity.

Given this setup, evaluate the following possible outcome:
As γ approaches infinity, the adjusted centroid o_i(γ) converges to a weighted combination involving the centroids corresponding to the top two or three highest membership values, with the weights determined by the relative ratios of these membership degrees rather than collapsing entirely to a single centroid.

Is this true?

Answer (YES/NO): NO